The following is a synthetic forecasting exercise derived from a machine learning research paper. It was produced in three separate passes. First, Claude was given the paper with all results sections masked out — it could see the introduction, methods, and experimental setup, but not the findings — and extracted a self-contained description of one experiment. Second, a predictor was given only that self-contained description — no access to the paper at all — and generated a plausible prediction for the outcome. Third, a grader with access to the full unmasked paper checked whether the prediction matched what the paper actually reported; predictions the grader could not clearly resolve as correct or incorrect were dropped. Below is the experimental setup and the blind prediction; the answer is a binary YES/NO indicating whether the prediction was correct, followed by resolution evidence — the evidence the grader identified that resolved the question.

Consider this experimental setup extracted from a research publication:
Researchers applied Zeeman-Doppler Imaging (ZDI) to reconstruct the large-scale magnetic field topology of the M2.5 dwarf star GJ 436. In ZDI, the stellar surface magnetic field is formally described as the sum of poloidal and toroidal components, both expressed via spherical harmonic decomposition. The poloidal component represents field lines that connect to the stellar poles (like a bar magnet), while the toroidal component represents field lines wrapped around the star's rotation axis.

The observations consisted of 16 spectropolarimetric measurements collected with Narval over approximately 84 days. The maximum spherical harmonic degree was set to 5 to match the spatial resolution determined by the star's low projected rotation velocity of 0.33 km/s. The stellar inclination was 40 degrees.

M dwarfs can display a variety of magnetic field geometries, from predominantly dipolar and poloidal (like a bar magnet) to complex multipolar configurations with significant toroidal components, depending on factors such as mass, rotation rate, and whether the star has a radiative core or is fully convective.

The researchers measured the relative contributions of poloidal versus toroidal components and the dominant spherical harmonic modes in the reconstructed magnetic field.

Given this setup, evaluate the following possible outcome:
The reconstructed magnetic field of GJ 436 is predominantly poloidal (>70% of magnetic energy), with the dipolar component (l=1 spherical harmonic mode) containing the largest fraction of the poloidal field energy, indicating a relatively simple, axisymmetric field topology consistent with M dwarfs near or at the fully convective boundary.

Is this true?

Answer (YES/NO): YES